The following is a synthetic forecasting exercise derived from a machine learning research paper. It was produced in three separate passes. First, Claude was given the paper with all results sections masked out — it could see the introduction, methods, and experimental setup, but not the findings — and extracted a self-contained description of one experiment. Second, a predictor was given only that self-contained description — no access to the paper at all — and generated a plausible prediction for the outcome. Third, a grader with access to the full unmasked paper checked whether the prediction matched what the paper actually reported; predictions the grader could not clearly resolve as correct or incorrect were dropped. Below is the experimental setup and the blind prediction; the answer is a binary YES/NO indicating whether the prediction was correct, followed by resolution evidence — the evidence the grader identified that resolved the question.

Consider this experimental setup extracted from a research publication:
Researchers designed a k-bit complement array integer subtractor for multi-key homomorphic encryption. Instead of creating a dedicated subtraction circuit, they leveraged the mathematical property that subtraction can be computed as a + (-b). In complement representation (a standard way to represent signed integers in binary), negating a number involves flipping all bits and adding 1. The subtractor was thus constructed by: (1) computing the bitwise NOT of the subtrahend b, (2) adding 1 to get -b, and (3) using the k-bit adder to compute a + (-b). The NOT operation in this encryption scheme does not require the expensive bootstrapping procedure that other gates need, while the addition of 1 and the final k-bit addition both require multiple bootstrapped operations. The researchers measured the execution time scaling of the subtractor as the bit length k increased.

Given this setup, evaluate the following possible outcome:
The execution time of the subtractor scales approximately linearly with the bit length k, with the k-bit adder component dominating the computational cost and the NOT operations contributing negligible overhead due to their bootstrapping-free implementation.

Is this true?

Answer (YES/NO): YES